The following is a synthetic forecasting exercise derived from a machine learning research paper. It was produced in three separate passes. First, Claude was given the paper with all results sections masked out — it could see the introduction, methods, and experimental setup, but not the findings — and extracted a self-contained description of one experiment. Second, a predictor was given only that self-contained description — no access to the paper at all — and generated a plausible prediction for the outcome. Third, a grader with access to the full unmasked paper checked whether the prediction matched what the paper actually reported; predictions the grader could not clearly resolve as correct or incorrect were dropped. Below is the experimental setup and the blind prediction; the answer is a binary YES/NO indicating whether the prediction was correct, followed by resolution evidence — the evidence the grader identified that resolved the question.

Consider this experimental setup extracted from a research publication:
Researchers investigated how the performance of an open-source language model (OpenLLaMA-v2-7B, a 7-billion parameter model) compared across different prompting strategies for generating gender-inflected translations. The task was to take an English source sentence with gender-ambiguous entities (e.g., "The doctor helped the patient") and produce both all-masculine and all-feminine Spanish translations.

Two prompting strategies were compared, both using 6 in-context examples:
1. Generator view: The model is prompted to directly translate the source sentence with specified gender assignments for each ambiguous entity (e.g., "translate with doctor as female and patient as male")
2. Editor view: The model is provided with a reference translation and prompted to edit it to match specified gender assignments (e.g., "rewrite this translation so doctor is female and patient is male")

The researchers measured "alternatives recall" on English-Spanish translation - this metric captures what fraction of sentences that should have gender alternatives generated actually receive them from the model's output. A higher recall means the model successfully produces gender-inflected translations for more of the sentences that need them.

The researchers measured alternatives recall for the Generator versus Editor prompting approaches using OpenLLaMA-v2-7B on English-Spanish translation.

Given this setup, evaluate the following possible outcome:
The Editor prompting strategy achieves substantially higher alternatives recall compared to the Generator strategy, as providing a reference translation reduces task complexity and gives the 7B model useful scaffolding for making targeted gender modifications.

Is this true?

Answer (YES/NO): YES